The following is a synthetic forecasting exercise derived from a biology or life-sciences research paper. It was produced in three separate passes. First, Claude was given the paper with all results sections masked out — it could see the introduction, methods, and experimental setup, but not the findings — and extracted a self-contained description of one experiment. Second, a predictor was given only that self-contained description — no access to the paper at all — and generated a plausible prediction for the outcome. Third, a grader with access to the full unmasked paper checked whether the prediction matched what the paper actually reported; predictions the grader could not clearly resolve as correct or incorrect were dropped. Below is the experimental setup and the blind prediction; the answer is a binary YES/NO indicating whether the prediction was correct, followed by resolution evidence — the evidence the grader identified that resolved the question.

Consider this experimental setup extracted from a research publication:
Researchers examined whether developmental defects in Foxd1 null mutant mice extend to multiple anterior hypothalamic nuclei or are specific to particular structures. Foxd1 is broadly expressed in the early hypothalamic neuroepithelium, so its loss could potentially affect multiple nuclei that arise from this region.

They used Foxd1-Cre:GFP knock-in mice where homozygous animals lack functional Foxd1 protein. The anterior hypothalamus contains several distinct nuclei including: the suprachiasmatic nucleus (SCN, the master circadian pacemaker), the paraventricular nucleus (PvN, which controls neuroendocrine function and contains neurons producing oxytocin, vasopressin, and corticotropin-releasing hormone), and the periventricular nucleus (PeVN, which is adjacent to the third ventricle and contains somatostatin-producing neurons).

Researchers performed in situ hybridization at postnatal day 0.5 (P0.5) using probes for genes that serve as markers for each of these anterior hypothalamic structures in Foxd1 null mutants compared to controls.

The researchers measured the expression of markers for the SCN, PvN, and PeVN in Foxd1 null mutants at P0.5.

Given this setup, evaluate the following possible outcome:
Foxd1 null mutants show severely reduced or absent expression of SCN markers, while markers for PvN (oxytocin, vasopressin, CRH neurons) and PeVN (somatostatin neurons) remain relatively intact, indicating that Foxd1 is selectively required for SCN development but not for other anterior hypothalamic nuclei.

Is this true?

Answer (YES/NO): NO